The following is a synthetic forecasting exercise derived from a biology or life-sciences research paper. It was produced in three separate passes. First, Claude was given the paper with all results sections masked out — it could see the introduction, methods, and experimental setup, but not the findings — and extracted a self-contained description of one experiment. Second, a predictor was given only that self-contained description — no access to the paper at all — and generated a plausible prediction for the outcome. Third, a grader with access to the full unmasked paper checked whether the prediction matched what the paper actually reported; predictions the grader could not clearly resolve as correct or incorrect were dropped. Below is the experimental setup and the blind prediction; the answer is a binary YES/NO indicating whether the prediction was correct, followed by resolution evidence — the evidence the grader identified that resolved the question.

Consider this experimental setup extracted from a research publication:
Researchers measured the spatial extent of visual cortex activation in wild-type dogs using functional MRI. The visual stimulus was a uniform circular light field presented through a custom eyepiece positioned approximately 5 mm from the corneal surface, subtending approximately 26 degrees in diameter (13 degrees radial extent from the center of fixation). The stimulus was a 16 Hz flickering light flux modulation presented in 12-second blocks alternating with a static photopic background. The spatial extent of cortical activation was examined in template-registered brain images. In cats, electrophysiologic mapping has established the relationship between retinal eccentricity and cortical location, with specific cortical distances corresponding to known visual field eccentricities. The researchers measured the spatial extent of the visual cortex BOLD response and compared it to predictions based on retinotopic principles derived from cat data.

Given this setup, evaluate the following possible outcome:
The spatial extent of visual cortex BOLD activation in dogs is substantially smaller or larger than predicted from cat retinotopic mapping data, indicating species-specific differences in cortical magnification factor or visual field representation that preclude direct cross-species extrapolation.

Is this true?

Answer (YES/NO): NO